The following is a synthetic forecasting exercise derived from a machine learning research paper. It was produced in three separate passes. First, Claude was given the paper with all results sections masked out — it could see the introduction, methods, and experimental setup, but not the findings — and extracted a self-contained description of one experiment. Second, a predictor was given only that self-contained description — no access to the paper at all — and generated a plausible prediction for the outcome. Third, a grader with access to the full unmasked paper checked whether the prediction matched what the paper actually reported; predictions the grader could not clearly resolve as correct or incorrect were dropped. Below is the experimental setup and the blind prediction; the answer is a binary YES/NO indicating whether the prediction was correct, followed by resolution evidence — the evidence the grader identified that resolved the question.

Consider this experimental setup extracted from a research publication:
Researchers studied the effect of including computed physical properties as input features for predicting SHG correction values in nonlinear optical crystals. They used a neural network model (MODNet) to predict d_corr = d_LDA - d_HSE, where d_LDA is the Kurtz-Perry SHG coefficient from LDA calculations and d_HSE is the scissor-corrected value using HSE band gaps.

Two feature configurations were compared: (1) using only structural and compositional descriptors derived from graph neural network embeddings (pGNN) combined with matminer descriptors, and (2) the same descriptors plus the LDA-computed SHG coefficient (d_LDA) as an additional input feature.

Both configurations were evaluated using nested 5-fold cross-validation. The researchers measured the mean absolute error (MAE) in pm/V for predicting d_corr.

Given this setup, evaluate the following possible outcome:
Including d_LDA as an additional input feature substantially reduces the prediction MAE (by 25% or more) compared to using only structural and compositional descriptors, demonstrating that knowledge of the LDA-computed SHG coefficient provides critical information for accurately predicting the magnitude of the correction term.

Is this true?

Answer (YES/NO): YES